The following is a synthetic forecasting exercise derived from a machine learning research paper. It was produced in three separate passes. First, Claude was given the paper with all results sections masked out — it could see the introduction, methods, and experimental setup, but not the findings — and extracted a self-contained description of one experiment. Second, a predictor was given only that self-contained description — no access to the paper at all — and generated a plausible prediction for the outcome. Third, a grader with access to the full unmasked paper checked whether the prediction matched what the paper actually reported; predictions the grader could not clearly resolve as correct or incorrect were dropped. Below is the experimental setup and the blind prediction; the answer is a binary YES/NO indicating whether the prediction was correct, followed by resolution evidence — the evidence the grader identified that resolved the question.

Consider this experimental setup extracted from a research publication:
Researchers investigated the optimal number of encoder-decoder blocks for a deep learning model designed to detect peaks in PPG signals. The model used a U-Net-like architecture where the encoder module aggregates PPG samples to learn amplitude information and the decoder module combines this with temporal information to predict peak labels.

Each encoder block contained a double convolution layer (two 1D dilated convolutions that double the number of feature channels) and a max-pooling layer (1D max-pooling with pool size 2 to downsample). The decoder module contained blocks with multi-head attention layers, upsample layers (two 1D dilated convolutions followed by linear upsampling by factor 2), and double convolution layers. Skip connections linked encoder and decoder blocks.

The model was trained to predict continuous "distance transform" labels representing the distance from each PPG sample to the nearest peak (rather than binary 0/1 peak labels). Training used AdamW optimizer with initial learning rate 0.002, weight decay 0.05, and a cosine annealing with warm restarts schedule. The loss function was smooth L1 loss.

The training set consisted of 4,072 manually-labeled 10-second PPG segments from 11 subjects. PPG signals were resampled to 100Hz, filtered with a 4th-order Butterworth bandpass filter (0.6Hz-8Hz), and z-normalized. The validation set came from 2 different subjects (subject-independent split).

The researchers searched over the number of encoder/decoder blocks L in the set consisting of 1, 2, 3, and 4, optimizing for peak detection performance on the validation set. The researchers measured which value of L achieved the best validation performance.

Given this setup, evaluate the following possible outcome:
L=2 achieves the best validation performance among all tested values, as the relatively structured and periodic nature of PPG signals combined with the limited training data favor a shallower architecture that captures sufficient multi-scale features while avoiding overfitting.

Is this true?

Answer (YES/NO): NO